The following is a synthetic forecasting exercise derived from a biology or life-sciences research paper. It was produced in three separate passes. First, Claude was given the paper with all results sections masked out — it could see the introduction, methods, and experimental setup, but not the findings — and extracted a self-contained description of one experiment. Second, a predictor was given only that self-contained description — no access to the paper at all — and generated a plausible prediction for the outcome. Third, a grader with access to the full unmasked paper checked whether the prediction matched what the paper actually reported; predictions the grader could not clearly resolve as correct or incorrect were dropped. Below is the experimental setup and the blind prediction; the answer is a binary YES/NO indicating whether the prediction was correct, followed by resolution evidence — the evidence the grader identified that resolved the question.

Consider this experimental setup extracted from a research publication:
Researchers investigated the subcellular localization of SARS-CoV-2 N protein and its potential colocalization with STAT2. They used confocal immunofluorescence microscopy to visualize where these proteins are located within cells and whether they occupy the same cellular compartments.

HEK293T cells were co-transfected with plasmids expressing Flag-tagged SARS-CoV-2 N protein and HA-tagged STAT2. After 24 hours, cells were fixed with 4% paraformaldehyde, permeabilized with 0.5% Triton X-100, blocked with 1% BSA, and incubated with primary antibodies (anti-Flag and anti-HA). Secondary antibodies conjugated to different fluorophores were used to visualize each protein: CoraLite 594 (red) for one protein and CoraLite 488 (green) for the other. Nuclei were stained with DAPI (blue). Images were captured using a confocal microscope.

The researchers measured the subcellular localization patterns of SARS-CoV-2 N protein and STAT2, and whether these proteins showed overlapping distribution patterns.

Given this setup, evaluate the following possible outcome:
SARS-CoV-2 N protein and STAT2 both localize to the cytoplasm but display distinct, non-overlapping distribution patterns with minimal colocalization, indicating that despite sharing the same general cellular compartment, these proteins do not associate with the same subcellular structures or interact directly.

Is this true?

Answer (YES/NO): NO